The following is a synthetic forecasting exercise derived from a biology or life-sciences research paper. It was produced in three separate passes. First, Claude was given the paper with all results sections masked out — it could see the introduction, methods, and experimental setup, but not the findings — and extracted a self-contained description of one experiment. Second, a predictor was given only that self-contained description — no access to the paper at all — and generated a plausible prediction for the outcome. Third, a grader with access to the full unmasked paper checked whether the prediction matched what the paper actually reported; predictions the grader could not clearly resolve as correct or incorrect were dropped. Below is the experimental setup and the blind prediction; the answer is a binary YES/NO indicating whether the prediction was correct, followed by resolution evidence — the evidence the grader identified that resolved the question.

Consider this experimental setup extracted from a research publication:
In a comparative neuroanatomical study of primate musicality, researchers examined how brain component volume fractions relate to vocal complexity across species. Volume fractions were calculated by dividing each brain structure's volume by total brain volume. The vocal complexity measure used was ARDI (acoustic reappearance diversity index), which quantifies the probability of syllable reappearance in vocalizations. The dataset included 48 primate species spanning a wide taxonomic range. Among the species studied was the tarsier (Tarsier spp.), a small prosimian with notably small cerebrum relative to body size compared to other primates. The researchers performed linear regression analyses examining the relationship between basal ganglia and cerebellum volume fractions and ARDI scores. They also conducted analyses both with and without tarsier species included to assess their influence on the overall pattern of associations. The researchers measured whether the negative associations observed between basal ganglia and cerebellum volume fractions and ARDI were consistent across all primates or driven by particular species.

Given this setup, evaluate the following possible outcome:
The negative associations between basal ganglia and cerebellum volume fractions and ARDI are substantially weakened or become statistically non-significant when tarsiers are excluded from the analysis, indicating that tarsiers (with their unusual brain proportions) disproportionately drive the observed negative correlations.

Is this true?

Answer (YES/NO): YES